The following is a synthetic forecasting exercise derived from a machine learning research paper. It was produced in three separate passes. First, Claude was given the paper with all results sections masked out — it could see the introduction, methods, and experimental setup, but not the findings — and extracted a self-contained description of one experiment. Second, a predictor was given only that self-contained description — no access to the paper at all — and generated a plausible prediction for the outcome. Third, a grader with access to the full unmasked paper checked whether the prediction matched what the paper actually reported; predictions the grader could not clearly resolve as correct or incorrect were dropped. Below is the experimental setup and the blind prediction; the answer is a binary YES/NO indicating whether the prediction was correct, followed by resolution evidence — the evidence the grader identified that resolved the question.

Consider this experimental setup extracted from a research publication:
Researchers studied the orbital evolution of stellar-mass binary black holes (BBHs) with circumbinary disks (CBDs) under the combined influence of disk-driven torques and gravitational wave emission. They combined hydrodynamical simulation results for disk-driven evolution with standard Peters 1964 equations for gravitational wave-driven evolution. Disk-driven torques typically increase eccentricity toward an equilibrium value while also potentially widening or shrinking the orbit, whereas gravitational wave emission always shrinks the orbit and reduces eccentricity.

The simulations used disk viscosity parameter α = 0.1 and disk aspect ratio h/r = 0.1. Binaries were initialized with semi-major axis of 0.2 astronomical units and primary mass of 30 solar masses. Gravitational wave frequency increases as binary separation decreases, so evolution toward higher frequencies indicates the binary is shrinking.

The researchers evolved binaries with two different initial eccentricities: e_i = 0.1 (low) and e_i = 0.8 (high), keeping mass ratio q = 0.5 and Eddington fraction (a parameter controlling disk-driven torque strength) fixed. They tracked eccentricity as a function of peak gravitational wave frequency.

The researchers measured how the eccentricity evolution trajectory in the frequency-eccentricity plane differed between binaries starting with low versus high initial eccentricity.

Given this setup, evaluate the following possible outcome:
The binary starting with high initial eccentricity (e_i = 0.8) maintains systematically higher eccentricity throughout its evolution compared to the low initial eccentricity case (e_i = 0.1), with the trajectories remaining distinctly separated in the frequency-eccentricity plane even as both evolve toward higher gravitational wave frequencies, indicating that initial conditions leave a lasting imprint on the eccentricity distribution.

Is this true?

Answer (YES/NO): NO